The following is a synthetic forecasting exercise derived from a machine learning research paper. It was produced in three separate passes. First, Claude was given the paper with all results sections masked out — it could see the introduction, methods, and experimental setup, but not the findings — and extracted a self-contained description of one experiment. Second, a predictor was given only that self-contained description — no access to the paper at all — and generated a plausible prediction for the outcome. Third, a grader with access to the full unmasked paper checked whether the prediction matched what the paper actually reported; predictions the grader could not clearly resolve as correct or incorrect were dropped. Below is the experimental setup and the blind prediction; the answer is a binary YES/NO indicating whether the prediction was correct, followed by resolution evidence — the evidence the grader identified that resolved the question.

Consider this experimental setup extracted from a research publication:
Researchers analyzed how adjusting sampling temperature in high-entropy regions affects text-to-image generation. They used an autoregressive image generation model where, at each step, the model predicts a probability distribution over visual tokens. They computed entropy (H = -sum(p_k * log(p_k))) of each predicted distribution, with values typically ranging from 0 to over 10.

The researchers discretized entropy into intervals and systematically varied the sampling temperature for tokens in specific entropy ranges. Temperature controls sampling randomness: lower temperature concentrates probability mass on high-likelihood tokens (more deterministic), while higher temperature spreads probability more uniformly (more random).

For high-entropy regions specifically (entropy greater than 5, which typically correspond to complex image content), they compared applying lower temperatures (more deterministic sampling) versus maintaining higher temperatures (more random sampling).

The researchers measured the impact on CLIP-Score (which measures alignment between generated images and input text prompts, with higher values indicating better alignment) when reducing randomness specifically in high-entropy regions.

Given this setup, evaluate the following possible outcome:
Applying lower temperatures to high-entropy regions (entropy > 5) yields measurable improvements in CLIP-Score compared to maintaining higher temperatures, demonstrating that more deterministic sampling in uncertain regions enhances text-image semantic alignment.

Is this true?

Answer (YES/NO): YES